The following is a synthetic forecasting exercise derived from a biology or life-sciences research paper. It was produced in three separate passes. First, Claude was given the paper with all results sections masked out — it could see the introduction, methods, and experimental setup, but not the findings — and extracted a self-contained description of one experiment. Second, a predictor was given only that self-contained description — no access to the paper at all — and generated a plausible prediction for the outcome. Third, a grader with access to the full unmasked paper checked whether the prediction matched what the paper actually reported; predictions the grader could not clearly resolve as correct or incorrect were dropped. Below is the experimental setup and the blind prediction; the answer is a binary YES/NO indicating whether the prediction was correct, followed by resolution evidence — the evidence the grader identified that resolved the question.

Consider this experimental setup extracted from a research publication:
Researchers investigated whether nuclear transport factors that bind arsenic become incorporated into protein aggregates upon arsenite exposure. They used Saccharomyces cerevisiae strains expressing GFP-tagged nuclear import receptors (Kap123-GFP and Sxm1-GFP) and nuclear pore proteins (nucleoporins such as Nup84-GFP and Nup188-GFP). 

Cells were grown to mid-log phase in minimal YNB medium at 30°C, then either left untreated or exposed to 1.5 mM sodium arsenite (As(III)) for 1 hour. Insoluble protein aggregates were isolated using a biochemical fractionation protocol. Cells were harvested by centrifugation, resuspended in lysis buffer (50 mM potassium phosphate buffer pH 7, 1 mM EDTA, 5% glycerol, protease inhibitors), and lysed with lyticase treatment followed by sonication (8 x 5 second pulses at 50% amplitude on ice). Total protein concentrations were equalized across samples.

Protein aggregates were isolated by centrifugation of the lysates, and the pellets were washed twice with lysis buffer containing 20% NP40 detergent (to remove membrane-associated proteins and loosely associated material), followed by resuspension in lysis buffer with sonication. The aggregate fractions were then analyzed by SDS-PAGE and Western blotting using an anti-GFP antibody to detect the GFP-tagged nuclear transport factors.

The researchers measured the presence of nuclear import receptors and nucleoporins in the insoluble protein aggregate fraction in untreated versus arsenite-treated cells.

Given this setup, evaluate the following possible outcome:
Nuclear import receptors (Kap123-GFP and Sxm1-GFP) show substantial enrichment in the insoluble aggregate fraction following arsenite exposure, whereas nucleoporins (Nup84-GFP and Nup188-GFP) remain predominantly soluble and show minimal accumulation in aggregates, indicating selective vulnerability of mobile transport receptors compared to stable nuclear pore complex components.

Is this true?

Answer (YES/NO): NO